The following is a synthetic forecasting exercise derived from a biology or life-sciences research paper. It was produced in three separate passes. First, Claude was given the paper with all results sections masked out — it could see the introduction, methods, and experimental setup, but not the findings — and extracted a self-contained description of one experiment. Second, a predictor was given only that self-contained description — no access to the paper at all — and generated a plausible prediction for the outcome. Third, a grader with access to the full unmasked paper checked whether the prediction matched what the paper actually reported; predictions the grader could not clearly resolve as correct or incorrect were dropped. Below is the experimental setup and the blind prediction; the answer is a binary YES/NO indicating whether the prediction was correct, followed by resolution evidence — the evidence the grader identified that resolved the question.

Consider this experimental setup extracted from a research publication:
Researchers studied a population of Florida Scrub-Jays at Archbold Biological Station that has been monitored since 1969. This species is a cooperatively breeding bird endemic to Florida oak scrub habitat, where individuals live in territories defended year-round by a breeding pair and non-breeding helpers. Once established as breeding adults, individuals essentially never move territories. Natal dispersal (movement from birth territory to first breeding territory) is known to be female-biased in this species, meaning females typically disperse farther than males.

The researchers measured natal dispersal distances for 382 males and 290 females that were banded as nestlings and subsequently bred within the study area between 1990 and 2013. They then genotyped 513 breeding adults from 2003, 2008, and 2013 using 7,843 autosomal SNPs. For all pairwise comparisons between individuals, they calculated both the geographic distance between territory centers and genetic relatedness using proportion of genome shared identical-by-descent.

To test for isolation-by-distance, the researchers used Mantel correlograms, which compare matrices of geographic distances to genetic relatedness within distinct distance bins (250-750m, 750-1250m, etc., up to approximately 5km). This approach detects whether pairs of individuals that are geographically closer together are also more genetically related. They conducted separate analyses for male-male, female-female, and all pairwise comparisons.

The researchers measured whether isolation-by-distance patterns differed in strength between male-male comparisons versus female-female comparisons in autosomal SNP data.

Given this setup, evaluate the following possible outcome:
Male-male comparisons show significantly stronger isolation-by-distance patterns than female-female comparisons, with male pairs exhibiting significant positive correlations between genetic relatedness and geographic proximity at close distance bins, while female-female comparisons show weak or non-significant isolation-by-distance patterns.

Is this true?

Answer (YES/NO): NO